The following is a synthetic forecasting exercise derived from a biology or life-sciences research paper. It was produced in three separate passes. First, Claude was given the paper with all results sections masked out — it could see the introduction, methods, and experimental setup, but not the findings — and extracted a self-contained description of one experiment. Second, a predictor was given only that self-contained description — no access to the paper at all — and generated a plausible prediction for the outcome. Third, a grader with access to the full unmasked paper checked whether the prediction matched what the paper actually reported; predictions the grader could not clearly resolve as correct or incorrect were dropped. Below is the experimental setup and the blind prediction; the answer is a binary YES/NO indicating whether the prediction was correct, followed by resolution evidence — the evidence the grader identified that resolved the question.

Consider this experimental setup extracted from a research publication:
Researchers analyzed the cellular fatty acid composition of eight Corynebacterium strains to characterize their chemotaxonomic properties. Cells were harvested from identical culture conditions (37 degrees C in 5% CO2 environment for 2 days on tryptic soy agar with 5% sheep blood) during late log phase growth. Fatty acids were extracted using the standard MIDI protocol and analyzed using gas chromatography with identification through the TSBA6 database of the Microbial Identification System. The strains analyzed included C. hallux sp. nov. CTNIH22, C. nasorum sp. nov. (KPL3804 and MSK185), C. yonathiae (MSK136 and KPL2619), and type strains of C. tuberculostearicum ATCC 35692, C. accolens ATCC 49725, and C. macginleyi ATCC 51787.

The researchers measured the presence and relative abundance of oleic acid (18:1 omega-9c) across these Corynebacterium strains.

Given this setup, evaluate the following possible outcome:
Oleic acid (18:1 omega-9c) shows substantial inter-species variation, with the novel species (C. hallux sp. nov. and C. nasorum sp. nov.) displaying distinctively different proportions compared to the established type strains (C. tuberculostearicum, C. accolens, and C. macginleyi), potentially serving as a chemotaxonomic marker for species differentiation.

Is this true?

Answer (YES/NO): NO